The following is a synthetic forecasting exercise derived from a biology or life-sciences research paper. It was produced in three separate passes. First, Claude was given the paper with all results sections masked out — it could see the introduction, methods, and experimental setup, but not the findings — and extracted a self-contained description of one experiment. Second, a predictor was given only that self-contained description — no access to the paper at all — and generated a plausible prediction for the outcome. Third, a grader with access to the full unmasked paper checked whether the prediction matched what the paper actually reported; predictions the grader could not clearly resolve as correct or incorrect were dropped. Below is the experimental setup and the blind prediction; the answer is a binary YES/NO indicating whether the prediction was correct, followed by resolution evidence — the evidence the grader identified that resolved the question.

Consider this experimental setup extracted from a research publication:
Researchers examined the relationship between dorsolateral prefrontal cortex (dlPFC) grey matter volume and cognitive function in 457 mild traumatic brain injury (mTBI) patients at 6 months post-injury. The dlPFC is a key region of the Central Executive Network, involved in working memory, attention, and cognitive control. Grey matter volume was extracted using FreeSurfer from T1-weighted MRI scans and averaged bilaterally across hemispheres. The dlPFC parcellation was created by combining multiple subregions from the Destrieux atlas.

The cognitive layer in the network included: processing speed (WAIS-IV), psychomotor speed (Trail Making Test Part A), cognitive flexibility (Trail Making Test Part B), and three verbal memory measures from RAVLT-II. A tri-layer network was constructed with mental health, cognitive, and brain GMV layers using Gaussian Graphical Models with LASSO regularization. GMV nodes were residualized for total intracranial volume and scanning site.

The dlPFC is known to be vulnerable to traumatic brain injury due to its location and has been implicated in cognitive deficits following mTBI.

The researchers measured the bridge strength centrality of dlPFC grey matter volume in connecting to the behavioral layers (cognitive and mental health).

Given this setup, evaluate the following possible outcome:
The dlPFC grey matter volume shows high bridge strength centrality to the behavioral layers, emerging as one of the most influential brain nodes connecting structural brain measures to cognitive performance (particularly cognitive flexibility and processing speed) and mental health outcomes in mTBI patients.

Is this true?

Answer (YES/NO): NO